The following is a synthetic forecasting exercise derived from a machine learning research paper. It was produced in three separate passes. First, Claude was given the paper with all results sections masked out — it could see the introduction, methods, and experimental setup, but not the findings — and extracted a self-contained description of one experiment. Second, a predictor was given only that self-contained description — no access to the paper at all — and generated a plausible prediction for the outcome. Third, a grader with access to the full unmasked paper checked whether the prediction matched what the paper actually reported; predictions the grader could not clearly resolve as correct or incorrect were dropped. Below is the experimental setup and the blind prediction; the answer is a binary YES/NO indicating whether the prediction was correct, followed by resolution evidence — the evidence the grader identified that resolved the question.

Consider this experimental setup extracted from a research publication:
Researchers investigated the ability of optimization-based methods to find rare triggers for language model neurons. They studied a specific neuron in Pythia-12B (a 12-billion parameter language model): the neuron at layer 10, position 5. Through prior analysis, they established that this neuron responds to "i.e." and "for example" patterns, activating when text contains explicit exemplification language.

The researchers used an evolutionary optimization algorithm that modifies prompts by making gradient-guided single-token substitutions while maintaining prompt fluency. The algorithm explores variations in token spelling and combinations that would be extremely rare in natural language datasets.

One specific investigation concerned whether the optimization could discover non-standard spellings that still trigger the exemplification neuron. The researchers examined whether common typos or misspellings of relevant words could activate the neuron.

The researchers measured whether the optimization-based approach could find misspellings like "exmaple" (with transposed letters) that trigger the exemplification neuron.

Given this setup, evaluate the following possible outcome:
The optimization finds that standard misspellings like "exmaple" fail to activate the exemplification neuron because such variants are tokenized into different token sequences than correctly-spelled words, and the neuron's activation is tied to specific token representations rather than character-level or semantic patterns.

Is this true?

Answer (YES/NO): NO